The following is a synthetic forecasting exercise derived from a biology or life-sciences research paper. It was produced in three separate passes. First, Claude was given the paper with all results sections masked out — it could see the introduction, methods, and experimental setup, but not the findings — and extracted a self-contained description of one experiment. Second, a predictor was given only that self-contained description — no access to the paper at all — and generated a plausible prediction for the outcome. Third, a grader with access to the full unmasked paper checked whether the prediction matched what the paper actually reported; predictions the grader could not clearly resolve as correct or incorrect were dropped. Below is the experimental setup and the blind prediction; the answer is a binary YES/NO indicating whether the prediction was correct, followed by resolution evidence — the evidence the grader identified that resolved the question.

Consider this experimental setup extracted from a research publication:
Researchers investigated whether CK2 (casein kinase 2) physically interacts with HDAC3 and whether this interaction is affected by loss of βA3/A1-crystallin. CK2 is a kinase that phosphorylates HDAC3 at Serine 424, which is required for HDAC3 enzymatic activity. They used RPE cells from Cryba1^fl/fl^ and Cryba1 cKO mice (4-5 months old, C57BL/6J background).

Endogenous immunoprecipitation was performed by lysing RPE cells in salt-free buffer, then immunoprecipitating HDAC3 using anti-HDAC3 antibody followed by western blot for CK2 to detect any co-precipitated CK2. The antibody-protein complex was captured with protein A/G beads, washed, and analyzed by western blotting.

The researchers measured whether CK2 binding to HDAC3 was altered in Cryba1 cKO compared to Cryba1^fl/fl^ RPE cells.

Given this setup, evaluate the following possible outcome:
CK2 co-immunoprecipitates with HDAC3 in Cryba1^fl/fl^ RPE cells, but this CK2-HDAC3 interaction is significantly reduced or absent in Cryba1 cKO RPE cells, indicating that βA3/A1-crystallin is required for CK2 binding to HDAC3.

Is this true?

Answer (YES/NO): YES